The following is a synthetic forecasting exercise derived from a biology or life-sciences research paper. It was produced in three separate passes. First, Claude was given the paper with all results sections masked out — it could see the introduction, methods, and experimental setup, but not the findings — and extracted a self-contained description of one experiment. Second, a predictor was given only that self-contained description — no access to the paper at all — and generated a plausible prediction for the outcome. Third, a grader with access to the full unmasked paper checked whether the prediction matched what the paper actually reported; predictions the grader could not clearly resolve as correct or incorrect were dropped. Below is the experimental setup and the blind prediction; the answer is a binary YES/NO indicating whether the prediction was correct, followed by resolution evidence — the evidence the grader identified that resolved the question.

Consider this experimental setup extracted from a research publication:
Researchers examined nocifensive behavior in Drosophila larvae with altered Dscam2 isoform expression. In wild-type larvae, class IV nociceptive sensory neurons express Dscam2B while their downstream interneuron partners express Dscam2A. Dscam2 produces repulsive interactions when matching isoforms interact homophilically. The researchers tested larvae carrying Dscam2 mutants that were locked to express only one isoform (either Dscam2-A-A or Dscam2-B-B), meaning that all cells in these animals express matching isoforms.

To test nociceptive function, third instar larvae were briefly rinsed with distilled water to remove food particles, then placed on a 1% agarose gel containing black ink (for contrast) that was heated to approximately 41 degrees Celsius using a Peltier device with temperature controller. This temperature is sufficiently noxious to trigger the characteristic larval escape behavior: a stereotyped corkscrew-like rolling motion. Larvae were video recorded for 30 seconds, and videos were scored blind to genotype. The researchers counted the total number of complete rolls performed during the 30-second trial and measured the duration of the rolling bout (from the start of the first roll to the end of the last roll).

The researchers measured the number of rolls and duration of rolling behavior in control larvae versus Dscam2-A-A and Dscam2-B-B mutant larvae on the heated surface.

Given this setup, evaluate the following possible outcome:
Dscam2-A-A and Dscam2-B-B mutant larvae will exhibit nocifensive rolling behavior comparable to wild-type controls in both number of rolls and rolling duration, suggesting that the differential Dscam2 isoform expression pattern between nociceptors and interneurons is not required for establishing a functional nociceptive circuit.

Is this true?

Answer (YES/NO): NO